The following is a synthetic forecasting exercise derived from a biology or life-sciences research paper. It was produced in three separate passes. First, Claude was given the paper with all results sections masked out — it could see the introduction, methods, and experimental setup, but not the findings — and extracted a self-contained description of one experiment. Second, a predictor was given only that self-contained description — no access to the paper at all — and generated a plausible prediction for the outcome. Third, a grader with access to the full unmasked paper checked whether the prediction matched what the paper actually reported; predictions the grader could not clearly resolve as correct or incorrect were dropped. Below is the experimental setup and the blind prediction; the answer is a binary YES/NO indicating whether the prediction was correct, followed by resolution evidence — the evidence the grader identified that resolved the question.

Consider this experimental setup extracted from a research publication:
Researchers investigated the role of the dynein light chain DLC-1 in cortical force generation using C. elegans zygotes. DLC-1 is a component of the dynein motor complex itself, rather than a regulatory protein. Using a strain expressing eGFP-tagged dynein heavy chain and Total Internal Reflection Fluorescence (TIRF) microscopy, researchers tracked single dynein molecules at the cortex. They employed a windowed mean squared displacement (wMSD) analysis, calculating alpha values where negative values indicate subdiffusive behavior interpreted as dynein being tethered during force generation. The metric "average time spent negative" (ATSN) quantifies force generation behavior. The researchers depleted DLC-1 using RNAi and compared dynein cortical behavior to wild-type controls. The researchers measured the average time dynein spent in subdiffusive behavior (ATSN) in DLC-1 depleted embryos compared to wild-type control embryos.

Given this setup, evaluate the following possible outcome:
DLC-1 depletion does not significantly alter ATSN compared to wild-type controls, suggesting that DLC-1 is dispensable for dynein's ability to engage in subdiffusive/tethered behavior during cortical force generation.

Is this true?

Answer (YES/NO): NO